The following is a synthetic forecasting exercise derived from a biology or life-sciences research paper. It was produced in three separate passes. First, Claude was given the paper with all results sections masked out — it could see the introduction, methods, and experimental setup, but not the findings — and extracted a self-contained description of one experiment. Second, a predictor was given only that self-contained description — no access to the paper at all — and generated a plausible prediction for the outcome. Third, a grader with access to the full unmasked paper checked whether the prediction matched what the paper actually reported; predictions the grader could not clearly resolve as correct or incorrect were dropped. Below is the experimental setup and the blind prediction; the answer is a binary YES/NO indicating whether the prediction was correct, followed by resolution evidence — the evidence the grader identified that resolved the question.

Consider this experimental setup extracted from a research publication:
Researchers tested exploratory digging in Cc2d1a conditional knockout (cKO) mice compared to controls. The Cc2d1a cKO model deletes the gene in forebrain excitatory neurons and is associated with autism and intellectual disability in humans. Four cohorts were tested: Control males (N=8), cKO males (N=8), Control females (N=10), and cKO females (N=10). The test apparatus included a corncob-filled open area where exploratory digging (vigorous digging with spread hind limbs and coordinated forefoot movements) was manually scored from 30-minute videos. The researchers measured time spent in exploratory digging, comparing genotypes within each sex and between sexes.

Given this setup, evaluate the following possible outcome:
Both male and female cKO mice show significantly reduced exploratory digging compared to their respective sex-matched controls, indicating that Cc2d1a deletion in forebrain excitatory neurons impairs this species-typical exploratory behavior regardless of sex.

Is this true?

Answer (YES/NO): NO